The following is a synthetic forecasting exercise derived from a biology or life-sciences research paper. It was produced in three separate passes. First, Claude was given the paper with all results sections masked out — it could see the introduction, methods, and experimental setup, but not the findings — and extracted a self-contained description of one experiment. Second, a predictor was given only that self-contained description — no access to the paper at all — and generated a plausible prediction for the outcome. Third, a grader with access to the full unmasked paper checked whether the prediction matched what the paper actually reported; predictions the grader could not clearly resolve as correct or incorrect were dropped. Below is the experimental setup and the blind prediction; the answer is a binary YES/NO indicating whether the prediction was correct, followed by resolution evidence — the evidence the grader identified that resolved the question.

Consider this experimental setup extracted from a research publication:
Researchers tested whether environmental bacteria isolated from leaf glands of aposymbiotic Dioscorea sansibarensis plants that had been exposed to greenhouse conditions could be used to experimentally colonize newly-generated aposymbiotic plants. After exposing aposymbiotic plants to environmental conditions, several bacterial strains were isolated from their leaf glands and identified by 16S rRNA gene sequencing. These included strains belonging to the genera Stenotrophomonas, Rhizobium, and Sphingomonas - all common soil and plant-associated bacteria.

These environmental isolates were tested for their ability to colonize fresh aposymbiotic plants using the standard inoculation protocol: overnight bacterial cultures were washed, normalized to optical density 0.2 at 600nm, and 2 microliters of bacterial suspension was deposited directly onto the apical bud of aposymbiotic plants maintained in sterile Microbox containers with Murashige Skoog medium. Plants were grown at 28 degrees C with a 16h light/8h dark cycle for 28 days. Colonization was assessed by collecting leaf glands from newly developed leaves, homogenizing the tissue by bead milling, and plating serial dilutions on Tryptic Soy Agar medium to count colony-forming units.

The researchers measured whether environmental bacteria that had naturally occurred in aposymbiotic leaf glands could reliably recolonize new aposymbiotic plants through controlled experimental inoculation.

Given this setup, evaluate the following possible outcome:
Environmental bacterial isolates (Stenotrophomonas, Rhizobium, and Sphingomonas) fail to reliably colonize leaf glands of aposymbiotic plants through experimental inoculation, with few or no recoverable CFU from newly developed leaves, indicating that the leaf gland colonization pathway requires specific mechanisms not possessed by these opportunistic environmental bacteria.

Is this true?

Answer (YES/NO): NO